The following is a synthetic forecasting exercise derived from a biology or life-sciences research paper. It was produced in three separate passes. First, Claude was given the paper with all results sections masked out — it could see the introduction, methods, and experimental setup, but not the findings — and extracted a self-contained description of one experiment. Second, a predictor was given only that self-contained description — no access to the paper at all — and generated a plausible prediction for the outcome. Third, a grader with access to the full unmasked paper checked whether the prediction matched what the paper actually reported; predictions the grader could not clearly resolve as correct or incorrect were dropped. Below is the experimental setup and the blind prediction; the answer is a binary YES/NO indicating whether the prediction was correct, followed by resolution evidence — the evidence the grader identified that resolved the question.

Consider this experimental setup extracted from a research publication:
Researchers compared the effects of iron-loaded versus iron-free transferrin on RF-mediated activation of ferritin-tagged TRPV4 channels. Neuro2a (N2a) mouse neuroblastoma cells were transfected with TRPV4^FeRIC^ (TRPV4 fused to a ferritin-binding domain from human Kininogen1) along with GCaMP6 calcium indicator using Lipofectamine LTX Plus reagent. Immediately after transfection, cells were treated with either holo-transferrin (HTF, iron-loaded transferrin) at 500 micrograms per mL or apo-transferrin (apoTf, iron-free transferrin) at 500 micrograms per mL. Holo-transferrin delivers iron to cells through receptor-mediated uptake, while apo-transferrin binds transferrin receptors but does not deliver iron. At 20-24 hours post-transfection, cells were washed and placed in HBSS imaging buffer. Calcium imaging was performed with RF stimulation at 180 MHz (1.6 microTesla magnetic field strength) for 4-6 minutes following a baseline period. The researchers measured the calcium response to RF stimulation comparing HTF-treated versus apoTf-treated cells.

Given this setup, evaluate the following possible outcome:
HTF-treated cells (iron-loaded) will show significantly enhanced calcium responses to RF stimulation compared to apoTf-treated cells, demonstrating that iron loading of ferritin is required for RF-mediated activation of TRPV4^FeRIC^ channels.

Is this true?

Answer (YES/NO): NO